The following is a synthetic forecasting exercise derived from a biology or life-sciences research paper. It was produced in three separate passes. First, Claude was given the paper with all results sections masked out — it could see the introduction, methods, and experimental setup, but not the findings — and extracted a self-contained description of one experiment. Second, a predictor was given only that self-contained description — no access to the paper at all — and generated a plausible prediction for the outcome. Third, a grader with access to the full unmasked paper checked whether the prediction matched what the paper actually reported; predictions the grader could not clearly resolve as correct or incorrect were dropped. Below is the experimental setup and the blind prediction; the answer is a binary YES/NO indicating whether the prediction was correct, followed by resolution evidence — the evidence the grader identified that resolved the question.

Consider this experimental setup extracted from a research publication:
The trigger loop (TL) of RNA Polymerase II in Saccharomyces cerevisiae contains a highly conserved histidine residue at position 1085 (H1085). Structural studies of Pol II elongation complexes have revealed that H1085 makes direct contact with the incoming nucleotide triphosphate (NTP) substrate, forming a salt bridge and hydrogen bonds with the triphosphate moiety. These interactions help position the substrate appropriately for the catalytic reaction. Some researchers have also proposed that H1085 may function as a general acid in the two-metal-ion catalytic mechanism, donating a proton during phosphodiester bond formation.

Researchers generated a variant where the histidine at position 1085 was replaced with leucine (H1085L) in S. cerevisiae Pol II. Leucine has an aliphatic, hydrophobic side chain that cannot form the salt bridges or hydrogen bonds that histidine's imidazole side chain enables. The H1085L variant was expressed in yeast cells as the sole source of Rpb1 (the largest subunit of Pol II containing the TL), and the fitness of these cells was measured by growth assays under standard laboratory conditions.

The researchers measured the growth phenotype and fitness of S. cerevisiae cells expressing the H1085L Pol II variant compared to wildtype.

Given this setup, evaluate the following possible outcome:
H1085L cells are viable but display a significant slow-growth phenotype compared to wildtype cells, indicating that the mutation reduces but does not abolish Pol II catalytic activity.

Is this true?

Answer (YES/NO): NO